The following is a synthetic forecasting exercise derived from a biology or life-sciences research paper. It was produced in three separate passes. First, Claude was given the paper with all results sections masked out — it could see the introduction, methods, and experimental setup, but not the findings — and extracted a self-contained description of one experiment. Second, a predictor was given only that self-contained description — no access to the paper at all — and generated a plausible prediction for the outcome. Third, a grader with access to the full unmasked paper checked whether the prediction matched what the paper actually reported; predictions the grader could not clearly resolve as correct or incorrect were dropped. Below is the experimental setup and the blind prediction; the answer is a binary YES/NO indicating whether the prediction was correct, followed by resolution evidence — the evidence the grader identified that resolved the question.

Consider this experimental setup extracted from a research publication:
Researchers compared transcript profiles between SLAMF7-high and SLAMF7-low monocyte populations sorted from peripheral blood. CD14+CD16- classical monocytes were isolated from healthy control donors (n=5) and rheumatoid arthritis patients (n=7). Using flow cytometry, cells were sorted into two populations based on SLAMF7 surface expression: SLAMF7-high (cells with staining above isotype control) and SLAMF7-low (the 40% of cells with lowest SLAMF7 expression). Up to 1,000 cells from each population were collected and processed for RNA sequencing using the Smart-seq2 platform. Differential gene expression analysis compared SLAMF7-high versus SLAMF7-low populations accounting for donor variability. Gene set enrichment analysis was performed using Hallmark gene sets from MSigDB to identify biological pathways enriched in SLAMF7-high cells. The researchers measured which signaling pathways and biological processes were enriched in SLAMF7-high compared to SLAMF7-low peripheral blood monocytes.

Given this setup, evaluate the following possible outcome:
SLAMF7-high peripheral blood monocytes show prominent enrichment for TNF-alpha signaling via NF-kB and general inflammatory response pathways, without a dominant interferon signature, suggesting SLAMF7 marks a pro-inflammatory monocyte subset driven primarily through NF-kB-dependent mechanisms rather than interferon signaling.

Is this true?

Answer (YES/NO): NO